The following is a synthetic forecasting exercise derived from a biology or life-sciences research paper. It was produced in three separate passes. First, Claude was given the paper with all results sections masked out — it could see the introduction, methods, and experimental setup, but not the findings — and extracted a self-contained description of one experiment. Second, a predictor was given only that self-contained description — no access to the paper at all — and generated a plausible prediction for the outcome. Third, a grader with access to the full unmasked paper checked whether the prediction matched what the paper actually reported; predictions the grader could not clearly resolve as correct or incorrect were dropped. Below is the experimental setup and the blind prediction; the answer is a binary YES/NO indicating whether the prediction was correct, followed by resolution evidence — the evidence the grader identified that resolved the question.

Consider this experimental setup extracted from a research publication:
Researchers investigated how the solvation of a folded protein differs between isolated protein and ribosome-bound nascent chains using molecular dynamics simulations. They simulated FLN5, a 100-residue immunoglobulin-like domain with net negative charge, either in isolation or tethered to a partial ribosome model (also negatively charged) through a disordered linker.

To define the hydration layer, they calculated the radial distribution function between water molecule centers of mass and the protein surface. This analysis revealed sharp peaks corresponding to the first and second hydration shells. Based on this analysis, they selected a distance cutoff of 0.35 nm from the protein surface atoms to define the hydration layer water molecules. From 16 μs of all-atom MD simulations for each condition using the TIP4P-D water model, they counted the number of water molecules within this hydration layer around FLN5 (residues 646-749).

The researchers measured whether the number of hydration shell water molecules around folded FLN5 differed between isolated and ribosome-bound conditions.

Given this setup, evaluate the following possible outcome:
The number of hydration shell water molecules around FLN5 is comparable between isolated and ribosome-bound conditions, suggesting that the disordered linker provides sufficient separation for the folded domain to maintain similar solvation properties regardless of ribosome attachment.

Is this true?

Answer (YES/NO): NO